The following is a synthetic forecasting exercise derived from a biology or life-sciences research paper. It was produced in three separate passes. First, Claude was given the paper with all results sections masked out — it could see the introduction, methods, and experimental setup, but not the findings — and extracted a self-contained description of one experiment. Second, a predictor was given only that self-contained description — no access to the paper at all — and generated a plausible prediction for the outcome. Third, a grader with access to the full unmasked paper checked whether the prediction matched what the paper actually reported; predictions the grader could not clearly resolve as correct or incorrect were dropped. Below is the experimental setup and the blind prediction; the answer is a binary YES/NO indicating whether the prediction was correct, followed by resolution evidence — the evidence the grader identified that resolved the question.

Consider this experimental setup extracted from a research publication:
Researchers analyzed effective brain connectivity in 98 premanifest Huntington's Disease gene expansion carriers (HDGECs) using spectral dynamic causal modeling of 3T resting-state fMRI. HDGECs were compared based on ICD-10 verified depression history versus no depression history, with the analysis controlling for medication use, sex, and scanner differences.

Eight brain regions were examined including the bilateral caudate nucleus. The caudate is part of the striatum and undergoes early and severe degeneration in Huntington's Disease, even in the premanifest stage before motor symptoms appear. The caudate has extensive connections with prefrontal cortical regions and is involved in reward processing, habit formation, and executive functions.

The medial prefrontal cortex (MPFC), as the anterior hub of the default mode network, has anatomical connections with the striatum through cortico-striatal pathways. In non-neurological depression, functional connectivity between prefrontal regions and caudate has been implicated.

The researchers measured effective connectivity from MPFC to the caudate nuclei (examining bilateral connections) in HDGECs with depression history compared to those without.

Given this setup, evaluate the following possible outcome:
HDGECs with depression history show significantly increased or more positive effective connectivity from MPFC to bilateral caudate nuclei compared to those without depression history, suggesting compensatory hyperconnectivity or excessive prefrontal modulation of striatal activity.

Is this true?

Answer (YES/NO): NO